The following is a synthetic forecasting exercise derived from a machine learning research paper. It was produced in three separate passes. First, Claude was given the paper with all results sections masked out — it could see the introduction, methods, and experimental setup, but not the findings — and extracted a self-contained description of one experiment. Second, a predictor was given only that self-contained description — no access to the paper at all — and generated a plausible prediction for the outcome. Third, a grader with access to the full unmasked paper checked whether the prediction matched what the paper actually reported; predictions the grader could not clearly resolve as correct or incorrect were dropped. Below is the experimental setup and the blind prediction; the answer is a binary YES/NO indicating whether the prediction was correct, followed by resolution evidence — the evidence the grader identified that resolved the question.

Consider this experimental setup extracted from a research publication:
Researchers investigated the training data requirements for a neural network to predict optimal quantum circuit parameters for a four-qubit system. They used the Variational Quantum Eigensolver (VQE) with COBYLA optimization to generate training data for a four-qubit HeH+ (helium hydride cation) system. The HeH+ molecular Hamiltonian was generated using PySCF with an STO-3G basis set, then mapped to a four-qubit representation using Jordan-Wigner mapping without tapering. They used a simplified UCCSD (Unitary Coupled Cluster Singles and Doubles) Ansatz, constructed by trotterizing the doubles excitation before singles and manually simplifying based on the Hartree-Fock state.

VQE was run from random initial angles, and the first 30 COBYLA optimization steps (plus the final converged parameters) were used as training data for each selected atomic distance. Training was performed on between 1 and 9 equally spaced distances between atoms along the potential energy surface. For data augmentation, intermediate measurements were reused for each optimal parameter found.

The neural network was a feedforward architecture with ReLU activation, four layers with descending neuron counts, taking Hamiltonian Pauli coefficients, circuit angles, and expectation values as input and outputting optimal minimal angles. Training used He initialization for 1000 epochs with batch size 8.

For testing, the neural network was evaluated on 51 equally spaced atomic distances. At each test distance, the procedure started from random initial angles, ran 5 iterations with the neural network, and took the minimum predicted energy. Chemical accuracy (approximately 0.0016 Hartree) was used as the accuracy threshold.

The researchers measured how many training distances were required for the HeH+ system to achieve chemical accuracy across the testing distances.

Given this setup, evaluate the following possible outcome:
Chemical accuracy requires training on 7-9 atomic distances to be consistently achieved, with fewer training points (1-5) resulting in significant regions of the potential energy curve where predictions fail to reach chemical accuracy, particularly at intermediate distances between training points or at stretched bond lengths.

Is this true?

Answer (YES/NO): NO